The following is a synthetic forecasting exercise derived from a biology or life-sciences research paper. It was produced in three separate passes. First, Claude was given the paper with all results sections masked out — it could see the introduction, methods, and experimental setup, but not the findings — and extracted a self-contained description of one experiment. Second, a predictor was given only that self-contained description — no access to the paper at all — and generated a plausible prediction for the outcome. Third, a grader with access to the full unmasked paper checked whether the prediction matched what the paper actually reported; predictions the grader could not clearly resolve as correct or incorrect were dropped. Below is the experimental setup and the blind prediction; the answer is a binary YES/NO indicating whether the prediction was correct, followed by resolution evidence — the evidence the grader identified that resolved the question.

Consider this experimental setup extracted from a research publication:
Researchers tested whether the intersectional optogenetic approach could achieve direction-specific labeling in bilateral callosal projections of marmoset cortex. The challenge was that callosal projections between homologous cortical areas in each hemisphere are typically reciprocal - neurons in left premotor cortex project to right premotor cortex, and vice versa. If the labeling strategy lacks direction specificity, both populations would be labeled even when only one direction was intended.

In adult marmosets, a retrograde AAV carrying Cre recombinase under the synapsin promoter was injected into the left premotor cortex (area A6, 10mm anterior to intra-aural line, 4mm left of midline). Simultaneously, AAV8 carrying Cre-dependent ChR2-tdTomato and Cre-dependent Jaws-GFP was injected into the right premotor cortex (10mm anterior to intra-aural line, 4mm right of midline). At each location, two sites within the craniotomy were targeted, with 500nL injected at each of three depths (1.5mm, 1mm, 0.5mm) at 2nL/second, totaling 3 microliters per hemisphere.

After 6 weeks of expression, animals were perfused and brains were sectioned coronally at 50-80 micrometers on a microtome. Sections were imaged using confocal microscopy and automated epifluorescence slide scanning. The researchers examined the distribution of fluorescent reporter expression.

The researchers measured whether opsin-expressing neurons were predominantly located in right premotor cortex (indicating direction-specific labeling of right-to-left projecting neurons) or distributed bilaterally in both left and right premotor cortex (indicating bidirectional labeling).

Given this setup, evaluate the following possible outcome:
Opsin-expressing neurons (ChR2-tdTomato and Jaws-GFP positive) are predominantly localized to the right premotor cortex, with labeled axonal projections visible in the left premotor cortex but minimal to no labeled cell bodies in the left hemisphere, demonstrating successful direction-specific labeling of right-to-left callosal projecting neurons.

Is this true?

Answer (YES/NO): YES